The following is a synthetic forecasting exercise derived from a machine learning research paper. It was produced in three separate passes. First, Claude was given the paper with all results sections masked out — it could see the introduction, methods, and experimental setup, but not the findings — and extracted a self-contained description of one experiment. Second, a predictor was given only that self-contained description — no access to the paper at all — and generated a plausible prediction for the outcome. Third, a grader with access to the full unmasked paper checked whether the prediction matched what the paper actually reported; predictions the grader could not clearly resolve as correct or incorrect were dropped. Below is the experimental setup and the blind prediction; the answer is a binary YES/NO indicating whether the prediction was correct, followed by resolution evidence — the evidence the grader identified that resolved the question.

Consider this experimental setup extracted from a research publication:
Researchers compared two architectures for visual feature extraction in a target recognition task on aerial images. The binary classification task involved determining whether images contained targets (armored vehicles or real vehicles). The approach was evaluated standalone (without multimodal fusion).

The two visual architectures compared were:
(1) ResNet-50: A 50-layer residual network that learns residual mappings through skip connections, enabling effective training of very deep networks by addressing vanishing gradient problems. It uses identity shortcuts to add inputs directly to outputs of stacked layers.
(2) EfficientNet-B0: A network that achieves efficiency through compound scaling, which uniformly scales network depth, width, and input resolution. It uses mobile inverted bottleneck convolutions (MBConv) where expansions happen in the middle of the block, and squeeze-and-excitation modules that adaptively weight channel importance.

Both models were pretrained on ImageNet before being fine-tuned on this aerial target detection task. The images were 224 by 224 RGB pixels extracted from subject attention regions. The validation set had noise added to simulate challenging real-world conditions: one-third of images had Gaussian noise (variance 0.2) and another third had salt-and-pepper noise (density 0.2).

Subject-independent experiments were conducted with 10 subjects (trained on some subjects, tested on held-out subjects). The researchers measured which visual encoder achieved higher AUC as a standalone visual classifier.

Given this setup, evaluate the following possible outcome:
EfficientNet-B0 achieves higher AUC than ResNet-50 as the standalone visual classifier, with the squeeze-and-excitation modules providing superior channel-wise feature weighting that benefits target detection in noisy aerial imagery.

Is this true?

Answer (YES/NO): NO